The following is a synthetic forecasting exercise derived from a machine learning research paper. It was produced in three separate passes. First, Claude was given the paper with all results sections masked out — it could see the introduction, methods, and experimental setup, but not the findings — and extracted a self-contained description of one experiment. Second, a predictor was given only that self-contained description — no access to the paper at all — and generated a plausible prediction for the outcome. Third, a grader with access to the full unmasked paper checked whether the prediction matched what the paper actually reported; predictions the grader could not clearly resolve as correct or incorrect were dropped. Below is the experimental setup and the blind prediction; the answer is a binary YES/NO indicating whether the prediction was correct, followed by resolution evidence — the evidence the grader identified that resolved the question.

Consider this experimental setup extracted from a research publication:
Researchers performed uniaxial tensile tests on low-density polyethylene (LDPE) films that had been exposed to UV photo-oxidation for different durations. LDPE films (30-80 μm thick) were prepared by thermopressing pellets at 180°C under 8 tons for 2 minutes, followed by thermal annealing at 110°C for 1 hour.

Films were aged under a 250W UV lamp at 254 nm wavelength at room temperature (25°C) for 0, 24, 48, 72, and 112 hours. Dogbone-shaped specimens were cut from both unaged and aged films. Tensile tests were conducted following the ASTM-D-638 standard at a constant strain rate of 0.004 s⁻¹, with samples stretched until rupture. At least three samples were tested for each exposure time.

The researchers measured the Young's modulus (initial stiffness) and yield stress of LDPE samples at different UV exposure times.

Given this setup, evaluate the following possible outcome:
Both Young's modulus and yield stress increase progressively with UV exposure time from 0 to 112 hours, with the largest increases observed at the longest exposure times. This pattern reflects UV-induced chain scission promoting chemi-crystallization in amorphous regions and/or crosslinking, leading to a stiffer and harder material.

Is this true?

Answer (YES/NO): YES